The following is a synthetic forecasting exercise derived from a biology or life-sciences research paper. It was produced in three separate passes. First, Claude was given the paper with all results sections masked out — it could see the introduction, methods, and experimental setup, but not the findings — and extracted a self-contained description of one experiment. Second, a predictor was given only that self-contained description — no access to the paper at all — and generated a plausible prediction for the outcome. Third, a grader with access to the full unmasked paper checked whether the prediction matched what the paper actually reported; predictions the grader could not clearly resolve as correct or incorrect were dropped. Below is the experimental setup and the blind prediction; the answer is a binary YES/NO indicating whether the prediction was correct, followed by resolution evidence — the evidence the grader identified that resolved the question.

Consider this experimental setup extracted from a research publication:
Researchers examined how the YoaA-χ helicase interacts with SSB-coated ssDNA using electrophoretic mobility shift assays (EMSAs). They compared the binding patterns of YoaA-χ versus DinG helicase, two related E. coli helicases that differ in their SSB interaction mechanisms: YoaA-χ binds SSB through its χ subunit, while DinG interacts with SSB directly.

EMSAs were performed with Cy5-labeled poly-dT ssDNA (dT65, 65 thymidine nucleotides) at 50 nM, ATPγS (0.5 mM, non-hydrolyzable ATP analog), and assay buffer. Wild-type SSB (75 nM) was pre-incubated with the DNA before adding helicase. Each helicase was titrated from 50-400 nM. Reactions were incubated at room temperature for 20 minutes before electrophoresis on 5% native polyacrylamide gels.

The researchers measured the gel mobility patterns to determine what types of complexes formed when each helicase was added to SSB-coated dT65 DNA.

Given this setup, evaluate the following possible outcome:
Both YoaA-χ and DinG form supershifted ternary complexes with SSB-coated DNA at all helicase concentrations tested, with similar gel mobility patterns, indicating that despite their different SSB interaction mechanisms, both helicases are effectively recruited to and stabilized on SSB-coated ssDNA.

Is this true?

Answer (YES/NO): NO